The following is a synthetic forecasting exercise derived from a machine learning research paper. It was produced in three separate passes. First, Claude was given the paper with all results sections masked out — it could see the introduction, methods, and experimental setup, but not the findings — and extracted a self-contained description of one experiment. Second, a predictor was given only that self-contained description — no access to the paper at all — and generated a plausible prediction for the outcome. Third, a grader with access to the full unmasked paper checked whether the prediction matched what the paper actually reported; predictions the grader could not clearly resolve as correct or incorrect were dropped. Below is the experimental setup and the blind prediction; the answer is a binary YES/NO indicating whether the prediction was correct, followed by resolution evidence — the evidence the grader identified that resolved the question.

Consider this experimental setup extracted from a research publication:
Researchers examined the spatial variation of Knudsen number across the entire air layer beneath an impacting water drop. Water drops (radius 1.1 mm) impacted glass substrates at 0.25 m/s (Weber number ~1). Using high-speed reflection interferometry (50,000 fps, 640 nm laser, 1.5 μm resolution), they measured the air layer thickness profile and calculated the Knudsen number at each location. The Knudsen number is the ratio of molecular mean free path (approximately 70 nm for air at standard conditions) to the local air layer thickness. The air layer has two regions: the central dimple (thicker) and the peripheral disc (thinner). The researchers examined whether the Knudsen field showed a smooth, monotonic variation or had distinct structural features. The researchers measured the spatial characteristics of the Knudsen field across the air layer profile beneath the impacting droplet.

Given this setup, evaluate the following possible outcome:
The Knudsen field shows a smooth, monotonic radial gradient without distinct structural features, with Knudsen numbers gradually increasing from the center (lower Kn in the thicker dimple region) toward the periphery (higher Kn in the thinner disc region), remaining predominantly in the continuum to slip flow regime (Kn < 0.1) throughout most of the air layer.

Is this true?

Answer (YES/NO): NO